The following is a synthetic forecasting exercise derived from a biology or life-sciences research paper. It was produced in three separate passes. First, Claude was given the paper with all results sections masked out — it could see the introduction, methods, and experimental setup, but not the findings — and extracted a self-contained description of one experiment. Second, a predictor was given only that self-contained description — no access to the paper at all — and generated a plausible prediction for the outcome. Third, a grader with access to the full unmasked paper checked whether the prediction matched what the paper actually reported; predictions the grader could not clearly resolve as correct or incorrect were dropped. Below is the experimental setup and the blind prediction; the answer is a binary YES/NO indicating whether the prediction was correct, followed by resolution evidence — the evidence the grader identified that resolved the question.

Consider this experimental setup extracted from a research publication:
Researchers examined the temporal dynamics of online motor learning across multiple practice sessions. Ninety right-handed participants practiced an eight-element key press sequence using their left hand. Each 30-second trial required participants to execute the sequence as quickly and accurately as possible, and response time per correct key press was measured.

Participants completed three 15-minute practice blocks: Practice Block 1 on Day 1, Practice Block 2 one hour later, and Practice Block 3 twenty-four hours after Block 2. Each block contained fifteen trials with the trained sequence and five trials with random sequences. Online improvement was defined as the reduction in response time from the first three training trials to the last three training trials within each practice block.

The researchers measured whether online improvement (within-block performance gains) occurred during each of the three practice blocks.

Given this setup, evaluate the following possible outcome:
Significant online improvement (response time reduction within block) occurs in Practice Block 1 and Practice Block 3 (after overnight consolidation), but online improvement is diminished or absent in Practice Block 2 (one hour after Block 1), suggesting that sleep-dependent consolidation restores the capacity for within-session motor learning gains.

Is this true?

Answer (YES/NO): NO